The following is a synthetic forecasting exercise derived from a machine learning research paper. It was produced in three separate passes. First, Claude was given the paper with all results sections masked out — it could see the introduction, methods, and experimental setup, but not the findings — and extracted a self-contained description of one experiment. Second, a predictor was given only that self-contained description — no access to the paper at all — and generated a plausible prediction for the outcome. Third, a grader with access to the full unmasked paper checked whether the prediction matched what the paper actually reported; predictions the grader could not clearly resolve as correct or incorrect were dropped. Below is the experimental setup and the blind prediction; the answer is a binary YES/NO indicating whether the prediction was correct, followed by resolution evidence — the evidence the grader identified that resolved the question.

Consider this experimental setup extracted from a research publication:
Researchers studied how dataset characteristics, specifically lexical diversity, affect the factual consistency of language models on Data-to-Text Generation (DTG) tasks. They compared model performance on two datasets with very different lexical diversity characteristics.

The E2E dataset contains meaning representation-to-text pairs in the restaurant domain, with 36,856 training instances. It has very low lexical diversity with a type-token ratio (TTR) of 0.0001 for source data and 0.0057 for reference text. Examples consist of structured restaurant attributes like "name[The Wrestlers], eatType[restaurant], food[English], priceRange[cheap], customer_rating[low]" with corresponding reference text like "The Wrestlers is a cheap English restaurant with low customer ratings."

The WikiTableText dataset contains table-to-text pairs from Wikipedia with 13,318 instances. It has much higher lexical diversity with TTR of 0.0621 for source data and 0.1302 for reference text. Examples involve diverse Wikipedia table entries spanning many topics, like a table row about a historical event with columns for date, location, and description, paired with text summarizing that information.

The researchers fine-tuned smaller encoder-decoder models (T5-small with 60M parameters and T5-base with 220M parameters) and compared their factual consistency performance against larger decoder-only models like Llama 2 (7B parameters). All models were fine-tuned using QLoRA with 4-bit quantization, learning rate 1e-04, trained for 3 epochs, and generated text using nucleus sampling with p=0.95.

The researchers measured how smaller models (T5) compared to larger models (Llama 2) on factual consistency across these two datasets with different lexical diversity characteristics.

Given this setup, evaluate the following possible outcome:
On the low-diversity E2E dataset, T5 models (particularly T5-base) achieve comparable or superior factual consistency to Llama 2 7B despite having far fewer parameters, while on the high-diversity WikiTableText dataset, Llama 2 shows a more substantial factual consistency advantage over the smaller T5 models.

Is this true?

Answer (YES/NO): NO